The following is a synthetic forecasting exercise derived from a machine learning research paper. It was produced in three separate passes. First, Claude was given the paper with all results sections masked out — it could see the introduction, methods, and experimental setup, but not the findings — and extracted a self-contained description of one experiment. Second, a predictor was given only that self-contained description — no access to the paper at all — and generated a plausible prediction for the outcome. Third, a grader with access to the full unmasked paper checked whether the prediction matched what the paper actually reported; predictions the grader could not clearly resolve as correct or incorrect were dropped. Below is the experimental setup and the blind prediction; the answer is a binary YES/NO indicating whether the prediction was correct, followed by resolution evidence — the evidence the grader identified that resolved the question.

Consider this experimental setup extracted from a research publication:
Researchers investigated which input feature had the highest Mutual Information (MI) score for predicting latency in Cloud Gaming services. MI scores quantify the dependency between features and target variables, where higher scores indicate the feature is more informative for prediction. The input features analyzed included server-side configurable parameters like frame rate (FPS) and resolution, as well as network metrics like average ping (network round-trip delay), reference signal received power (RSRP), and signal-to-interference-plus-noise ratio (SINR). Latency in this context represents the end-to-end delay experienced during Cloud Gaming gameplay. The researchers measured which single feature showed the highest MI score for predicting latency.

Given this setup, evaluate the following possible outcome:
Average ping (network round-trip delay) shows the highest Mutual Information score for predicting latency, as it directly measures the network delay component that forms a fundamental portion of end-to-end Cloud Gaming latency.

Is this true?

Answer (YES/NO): NO